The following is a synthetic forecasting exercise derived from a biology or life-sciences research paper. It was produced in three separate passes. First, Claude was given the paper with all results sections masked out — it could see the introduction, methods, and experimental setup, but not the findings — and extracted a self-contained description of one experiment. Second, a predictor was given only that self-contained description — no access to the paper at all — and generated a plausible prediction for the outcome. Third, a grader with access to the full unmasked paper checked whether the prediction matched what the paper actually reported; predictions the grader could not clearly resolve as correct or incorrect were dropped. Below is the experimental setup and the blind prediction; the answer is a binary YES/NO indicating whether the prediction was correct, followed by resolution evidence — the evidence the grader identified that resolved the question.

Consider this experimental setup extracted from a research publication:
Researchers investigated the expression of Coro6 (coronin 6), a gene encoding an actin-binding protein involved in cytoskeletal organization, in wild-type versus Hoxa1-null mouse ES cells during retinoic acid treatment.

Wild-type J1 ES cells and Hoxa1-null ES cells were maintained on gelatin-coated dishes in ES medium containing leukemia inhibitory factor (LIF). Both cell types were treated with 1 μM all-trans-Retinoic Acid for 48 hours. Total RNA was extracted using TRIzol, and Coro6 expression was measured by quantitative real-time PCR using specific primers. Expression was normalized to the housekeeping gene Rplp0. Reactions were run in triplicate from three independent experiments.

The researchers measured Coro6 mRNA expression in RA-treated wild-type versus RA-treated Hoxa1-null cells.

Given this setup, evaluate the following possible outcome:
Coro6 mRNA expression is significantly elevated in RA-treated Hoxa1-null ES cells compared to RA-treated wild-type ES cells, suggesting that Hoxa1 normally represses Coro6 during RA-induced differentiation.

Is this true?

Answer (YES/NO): NO